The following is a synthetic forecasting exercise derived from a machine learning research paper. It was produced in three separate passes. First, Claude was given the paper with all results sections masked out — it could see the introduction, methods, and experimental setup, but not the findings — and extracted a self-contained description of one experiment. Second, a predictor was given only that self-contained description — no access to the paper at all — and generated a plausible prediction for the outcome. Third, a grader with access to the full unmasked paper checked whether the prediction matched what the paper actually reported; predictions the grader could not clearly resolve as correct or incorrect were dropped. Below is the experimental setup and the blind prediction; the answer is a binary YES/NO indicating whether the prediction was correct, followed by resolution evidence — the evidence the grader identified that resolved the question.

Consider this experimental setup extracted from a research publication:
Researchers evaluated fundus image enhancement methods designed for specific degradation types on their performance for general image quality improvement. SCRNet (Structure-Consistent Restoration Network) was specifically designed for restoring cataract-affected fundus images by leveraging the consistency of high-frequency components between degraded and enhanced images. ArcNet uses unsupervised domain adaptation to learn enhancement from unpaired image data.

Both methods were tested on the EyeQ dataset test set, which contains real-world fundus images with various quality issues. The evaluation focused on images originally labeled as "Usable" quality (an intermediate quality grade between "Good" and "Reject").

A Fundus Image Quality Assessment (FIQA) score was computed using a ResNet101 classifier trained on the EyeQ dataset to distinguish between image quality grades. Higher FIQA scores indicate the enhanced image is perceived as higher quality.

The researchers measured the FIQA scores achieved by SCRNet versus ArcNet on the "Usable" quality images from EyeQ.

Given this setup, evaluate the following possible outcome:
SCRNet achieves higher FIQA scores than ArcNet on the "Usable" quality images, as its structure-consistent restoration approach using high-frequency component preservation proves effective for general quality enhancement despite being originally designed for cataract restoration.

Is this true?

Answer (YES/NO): YES